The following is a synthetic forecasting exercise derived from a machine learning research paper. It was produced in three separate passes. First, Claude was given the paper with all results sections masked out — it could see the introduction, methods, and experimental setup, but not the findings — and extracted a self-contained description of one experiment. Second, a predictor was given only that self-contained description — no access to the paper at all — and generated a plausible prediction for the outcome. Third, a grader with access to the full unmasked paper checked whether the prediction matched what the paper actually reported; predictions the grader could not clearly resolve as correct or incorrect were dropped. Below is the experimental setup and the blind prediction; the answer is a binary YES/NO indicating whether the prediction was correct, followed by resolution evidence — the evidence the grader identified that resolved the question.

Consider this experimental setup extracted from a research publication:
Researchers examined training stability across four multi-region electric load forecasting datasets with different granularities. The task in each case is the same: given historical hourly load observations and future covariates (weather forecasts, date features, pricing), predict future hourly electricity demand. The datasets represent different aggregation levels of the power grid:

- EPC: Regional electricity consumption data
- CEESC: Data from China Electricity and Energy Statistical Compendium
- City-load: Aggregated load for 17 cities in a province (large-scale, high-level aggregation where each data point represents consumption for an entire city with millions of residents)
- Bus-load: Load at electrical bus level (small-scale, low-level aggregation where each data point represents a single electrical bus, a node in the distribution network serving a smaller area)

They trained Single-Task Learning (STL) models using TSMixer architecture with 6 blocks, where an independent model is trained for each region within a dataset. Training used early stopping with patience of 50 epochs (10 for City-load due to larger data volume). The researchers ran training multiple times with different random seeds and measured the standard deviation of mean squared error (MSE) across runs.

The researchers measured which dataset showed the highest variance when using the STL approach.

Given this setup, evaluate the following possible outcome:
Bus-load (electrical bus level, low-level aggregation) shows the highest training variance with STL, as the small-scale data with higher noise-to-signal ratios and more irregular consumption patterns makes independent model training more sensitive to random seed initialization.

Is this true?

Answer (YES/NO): YES